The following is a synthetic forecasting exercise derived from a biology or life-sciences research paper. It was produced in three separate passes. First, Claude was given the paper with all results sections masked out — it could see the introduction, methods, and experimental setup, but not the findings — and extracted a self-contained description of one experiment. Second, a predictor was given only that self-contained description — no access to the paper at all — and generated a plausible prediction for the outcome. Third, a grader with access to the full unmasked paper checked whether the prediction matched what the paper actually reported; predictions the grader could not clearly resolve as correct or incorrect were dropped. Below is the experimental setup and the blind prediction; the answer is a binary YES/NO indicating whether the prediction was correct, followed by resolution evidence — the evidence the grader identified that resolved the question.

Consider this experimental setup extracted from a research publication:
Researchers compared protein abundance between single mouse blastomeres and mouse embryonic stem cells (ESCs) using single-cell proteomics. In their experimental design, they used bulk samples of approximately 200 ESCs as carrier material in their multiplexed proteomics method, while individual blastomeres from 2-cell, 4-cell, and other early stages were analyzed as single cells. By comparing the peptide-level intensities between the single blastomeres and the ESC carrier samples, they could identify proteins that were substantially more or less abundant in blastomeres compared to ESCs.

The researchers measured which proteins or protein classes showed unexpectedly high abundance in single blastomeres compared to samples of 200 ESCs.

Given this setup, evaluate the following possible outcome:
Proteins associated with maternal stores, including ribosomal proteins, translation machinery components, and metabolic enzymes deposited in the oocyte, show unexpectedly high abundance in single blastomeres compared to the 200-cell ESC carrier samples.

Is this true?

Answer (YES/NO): NO